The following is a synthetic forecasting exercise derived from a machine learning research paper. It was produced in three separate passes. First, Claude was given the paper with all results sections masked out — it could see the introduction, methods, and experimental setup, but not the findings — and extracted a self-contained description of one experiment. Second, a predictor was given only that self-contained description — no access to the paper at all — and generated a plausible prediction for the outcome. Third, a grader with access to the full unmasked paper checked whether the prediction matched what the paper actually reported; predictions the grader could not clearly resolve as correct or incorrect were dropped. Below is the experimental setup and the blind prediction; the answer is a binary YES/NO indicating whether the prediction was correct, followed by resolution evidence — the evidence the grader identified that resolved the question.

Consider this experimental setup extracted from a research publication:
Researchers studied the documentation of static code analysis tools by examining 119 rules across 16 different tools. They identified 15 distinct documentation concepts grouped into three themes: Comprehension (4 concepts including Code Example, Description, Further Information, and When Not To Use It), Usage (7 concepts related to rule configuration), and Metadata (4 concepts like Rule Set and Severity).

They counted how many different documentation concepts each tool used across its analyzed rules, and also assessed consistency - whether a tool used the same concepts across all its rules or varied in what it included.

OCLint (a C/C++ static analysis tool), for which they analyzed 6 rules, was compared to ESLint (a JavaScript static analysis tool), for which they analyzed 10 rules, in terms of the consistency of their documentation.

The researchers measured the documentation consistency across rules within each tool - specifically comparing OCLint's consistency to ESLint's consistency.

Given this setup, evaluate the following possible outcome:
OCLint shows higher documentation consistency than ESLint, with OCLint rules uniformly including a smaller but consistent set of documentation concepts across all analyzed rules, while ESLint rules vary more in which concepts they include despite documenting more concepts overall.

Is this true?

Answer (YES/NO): YES